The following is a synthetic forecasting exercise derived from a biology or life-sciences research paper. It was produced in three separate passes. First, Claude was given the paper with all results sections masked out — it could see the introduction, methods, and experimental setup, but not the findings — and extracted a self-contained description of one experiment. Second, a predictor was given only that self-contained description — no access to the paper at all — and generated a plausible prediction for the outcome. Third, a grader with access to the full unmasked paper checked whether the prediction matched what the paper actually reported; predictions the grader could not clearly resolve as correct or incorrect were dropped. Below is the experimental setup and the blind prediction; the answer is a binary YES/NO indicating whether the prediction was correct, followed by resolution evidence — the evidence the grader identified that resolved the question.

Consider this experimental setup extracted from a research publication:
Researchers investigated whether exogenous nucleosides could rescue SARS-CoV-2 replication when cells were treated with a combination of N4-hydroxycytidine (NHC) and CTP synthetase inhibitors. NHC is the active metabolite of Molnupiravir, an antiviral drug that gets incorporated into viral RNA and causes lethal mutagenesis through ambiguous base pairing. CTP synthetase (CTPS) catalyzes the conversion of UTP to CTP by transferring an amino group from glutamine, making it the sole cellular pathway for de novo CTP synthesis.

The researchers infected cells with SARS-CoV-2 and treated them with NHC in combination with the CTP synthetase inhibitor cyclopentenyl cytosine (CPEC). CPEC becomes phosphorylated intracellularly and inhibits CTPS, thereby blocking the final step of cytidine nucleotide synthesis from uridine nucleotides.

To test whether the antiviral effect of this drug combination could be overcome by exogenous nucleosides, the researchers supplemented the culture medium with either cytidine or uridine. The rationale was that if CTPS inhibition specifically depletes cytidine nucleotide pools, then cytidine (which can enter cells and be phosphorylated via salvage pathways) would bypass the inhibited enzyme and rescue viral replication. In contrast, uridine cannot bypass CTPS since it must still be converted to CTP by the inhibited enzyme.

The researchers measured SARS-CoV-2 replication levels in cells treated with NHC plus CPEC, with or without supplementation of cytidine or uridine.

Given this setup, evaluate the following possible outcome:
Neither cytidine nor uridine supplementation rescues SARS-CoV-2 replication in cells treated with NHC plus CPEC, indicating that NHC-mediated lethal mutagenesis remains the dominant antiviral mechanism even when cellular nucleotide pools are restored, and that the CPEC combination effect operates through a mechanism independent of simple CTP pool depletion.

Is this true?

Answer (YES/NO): NO